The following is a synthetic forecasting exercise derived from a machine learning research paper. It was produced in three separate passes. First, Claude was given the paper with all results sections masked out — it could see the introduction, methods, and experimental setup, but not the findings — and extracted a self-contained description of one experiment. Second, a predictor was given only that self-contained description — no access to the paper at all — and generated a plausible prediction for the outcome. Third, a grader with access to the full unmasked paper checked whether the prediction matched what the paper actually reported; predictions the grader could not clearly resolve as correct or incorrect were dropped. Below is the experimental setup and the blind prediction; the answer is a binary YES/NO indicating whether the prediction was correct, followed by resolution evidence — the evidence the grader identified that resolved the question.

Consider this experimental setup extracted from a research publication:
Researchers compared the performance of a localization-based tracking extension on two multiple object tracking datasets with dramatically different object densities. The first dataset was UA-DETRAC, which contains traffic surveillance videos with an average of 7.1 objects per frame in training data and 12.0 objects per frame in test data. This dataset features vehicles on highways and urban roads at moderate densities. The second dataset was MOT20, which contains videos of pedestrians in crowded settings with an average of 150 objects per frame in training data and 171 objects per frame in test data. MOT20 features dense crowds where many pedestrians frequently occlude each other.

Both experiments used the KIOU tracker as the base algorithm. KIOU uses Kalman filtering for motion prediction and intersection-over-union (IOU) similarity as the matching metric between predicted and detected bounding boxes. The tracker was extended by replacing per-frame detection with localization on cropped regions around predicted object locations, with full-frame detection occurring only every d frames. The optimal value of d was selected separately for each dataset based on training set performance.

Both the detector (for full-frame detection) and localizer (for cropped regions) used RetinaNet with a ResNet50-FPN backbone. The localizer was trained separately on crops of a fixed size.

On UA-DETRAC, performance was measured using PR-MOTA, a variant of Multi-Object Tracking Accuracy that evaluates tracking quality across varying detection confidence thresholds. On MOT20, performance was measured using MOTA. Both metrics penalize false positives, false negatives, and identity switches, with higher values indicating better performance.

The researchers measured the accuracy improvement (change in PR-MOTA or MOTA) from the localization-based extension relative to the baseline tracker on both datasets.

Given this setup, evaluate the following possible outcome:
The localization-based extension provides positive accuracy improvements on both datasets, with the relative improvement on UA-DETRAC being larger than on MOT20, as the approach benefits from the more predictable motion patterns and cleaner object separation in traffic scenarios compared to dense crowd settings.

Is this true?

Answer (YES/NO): YES